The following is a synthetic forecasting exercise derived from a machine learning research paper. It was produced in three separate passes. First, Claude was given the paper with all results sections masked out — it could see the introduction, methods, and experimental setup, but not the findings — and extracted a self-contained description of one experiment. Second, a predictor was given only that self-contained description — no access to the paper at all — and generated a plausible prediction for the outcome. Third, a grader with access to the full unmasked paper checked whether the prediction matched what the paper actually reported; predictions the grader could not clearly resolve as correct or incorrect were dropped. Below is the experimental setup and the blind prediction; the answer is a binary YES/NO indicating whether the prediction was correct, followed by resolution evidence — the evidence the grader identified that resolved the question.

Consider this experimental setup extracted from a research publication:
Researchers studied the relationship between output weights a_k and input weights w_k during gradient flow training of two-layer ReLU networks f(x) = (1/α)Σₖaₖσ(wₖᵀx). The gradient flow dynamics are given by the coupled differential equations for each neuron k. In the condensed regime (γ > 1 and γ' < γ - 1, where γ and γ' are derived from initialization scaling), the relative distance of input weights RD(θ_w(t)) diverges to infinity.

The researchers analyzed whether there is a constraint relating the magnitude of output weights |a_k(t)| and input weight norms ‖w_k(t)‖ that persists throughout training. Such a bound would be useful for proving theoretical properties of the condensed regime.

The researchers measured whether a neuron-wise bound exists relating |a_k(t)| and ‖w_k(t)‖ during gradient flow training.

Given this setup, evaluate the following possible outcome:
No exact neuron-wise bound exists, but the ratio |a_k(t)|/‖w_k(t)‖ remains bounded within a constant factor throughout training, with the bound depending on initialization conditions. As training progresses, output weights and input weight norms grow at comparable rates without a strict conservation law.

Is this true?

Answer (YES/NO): NO